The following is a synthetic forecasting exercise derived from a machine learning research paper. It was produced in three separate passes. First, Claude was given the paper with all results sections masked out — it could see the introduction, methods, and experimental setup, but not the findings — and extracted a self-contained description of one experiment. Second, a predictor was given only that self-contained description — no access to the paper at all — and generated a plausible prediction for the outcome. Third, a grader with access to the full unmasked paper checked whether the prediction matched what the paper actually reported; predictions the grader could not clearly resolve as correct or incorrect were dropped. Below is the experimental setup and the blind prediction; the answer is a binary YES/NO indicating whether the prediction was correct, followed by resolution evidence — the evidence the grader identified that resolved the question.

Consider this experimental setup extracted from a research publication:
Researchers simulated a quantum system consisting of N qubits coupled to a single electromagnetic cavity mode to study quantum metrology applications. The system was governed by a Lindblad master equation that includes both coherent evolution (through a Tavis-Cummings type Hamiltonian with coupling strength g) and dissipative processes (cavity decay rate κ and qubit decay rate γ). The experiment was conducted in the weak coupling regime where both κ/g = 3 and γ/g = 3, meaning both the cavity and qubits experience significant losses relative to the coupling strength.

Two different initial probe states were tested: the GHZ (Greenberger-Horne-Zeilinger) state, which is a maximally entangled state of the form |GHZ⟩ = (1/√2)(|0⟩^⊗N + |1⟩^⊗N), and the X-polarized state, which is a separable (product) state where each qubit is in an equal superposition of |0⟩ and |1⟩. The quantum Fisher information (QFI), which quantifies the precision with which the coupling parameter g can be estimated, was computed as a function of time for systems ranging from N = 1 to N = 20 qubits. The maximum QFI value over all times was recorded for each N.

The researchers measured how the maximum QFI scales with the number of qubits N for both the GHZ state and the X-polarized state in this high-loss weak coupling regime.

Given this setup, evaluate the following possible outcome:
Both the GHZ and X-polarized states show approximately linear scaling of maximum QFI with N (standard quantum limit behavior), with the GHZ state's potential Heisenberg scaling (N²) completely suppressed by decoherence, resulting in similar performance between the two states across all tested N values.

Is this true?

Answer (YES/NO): NO